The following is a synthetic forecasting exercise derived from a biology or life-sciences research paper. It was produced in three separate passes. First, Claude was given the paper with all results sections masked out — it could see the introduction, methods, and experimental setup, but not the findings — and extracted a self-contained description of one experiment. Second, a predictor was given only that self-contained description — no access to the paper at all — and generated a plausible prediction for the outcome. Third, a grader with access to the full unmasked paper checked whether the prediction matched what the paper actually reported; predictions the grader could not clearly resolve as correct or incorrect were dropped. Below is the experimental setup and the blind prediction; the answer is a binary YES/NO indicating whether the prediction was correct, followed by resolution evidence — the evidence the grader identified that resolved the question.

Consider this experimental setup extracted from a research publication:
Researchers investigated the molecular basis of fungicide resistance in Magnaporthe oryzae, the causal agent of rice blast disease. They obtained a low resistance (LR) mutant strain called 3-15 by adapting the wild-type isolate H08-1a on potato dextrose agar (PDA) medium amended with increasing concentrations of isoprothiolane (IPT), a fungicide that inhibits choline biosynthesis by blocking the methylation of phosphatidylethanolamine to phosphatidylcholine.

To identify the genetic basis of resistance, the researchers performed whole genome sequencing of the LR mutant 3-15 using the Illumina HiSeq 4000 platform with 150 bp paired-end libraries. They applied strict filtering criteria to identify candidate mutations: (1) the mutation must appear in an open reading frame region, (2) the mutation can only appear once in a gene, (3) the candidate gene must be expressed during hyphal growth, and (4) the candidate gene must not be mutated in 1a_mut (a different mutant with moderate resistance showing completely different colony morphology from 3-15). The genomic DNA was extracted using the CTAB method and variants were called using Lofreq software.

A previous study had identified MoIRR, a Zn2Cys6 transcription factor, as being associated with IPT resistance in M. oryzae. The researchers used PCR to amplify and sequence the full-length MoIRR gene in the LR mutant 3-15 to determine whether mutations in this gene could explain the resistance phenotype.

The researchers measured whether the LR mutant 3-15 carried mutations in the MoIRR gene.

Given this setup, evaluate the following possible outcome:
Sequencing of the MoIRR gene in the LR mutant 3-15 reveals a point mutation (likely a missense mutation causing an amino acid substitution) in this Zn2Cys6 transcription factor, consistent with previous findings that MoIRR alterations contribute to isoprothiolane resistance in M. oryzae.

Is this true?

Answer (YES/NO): NO